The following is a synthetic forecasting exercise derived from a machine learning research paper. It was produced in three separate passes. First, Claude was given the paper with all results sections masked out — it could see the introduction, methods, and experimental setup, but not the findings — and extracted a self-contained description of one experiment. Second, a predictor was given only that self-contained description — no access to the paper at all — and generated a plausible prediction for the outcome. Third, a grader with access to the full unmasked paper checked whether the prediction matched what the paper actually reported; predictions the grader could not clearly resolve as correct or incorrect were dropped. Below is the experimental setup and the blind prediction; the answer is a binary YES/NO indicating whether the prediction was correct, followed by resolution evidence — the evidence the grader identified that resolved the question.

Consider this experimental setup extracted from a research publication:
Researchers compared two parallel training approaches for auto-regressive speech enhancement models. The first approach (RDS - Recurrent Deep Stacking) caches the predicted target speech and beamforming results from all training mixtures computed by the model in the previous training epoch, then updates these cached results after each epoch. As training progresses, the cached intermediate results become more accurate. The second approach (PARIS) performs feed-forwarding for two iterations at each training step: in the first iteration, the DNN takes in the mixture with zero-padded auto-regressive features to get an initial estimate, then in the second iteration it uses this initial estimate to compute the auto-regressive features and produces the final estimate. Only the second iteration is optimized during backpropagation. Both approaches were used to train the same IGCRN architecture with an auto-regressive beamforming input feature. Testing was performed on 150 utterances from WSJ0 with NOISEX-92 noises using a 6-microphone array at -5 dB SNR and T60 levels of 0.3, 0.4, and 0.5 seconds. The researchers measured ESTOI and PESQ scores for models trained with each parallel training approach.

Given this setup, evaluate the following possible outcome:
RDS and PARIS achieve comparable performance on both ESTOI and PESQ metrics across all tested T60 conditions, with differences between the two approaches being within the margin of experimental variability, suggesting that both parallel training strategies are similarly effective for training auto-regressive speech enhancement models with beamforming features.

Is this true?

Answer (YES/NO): NO